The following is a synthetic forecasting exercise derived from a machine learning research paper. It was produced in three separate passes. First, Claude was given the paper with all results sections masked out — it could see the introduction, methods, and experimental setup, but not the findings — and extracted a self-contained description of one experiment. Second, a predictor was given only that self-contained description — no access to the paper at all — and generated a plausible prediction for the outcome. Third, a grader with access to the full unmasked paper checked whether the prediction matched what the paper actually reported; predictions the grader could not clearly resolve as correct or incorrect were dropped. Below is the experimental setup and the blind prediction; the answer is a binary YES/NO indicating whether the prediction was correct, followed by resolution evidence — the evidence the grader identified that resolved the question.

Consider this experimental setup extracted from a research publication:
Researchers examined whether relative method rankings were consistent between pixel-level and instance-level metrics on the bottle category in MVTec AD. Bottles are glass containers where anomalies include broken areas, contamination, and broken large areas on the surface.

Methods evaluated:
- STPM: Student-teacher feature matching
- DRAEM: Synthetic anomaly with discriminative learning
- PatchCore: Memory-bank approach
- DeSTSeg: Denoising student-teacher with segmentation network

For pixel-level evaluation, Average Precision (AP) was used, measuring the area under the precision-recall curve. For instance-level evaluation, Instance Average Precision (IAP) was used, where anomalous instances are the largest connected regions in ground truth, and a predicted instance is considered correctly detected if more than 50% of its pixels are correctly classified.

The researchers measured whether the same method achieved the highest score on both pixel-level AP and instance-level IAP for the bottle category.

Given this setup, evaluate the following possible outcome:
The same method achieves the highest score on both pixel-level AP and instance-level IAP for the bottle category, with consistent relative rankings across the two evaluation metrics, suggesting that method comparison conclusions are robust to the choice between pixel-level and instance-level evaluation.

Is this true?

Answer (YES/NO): YES